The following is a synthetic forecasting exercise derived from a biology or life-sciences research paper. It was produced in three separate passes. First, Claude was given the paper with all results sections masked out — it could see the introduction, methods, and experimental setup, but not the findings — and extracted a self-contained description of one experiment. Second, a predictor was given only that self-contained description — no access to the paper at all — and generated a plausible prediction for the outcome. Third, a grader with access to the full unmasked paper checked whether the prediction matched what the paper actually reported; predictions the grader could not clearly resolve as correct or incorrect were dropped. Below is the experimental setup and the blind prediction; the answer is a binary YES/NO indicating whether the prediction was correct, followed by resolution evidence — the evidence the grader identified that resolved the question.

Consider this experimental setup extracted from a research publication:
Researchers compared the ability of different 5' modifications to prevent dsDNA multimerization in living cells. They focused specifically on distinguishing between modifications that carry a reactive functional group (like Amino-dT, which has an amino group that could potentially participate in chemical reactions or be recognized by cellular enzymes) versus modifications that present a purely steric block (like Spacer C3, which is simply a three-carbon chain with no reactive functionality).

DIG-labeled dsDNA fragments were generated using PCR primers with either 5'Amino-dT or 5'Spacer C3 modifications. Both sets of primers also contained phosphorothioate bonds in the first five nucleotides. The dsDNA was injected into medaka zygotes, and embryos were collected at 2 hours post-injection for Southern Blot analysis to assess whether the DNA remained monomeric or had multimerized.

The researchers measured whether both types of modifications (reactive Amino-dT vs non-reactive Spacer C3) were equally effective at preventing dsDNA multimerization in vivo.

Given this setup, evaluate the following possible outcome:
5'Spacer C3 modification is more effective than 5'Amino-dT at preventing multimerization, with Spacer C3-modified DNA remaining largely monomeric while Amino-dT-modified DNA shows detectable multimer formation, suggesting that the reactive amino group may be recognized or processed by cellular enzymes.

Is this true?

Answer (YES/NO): YES